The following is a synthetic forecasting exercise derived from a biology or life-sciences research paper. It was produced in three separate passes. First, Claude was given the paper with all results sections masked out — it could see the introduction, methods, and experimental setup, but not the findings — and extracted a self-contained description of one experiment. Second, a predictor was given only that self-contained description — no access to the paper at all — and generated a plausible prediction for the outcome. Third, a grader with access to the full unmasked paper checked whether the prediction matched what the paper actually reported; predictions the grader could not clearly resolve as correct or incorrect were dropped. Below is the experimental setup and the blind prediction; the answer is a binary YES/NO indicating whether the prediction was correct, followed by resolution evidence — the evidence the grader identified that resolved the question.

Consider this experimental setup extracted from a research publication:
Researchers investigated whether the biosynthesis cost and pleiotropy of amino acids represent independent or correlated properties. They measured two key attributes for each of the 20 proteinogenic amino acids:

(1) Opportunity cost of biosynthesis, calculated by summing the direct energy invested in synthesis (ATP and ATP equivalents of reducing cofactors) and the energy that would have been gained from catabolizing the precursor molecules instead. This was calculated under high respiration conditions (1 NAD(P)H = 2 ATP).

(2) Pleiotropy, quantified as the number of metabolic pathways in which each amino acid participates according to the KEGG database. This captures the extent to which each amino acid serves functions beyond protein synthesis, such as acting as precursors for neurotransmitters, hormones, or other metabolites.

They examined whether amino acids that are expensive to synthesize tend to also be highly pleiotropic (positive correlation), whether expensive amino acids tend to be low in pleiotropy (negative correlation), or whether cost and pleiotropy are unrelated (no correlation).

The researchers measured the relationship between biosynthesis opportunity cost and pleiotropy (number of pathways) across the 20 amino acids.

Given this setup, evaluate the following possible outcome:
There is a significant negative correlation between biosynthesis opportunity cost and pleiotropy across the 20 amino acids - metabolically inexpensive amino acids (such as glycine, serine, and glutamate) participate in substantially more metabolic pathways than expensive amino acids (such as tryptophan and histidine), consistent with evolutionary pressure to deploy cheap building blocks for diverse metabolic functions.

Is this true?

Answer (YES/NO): NO